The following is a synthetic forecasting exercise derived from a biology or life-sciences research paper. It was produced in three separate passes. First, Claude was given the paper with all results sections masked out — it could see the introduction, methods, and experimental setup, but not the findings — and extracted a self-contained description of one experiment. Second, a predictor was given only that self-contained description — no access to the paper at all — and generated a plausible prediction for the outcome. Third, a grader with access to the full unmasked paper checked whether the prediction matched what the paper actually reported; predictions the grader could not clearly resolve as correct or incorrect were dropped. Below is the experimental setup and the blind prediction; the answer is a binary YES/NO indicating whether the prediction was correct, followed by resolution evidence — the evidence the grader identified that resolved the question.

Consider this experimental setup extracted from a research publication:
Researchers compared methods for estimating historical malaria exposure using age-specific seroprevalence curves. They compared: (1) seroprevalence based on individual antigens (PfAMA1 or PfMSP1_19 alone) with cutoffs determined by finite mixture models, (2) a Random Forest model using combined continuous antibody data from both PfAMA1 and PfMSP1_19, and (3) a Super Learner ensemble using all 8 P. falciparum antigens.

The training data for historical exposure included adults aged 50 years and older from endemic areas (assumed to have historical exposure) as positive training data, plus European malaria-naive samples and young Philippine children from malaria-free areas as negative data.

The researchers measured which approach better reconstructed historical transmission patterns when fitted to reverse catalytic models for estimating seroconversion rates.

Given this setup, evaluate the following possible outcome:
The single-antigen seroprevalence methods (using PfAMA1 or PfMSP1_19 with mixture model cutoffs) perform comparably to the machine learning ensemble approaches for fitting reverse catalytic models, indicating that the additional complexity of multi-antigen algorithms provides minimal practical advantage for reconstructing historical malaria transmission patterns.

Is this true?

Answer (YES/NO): NO